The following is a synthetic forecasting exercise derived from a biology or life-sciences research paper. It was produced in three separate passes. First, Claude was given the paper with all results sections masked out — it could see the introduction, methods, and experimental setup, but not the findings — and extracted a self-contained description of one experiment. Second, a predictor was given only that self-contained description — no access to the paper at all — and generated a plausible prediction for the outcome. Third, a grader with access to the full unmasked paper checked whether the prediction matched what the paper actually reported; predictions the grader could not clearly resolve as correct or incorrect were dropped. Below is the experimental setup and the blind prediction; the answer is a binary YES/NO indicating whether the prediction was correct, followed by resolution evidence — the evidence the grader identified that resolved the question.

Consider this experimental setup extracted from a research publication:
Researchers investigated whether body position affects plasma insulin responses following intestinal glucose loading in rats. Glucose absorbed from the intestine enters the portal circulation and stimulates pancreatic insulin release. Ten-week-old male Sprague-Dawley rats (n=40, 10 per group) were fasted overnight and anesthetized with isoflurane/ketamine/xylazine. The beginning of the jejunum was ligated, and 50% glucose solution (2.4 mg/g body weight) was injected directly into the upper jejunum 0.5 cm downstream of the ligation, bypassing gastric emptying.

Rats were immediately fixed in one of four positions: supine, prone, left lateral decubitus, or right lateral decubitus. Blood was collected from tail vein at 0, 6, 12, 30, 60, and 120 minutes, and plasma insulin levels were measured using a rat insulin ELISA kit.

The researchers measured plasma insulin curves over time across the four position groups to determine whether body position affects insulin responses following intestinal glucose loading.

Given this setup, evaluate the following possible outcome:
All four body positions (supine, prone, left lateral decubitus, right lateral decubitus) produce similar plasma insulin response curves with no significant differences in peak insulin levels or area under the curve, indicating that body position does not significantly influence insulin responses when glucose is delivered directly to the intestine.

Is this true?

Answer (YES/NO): NO